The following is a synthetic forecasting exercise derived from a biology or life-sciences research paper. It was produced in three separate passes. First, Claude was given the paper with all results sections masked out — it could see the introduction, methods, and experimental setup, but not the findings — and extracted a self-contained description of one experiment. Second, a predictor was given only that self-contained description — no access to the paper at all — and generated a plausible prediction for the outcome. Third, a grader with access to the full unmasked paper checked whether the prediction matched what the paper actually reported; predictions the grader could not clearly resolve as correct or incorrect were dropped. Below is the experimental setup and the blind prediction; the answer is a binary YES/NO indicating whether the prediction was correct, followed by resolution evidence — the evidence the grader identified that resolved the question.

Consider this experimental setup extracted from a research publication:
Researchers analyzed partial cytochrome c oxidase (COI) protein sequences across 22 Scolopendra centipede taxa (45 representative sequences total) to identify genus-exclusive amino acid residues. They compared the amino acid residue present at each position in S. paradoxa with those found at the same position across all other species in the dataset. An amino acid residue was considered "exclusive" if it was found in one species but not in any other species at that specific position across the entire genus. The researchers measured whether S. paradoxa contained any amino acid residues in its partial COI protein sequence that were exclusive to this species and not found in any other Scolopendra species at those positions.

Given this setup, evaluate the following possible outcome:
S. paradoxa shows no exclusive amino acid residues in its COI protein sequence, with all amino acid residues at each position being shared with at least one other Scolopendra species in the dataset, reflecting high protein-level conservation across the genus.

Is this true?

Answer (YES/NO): NO